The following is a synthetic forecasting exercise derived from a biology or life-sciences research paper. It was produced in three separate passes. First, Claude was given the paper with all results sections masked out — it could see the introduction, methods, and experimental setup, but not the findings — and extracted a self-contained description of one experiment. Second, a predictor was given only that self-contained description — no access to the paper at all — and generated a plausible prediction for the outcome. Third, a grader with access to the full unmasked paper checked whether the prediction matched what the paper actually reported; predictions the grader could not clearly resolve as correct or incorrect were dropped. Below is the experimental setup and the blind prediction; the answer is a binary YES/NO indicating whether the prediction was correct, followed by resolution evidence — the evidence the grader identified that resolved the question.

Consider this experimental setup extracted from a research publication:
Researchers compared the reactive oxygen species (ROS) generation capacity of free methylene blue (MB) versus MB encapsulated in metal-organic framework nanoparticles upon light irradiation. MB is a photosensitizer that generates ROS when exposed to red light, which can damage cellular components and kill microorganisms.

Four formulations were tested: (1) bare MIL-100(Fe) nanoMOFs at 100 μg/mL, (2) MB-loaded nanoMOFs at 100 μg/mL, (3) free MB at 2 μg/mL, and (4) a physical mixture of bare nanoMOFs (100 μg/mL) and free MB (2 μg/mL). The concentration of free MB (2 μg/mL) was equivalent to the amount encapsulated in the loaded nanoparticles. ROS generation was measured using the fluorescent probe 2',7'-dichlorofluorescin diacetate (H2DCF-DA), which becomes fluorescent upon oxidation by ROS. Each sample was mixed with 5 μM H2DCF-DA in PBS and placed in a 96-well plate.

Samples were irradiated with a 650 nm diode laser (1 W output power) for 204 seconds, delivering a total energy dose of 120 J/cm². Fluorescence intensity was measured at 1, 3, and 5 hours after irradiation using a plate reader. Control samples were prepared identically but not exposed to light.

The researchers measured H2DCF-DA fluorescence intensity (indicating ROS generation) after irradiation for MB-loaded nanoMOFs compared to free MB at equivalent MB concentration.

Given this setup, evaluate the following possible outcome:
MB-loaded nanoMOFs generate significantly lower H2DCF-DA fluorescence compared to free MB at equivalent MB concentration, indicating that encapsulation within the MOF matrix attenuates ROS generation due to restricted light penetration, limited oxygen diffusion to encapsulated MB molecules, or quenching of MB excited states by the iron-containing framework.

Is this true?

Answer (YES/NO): NO